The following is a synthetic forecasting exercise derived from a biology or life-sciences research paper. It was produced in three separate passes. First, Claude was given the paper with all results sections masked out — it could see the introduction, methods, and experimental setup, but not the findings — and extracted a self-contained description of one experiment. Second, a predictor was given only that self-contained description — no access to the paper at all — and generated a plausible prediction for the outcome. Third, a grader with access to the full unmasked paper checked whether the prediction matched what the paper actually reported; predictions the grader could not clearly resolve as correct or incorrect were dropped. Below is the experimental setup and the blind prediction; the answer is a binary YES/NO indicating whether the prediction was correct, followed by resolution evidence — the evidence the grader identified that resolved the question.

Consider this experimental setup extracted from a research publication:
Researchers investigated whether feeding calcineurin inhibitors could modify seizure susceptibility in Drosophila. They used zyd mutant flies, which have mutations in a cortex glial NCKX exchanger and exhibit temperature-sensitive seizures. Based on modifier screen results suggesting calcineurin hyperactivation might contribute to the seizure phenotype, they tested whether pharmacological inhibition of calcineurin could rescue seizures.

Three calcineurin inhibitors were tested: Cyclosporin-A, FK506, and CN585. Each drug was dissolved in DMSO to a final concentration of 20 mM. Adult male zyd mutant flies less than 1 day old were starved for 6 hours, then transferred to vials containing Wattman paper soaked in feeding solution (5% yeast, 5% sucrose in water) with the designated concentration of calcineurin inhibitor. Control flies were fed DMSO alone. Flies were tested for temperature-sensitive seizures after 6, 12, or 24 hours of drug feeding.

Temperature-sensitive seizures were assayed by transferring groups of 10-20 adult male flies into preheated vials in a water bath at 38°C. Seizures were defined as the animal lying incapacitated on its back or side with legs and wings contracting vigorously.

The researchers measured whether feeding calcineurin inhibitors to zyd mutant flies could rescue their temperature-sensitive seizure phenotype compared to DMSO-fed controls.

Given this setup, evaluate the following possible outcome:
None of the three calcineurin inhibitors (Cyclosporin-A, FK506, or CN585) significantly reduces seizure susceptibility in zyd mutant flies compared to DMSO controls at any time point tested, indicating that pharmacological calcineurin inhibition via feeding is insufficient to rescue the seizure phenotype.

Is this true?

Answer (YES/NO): NO